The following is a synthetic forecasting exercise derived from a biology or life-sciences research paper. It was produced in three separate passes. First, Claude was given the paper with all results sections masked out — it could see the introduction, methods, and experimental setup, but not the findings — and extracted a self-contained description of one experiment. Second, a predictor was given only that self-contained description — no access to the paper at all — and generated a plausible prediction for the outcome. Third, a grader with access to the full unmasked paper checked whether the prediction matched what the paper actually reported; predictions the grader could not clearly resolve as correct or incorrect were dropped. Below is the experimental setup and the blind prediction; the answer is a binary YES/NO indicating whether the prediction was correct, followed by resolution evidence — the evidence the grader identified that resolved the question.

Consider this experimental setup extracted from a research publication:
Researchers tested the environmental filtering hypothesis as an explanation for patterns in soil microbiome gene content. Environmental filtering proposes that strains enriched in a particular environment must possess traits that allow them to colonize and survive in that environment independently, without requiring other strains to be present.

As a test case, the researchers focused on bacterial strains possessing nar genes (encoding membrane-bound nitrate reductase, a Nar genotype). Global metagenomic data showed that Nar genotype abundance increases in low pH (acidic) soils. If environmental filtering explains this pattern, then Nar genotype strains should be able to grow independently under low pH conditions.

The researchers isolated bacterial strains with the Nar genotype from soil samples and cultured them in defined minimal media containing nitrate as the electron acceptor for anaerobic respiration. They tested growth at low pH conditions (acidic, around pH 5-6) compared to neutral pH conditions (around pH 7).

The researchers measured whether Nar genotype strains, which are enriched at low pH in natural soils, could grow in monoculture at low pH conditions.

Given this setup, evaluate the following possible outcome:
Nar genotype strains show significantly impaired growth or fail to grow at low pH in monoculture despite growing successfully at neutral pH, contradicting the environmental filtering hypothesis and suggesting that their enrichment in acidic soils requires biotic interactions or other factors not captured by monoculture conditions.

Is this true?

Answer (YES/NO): YES